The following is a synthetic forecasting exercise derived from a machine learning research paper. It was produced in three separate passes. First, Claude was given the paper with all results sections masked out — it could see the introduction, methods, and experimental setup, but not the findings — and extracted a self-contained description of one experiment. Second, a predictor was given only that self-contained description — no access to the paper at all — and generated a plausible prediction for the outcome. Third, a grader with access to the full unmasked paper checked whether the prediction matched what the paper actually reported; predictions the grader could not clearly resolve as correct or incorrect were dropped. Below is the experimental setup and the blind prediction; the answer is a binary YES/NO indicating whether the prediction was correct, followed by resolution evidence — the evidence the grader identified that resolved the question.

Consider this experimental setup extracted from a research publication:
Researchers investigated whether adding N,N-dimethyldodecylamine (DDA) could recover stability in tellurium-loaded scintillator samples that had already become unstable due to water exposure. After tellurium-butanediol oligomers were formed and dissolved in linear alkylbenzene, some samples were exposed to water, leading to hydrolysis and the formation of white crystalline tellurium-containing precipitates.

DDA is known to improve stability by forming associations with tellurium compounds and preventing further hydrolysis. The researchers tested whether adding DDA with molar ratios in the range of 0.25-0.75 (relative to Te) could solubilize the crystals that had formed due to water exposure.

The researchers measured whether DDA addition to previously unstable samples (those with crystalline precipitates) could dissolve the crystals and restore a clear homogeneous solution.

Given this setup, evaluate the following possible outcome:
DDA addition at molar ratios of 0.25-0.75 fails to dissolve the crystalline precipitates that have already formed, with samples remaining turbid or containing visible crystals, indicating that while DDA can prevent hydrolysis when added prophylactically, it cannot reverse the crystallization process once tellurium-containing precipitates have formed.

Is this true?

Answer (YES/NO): NO